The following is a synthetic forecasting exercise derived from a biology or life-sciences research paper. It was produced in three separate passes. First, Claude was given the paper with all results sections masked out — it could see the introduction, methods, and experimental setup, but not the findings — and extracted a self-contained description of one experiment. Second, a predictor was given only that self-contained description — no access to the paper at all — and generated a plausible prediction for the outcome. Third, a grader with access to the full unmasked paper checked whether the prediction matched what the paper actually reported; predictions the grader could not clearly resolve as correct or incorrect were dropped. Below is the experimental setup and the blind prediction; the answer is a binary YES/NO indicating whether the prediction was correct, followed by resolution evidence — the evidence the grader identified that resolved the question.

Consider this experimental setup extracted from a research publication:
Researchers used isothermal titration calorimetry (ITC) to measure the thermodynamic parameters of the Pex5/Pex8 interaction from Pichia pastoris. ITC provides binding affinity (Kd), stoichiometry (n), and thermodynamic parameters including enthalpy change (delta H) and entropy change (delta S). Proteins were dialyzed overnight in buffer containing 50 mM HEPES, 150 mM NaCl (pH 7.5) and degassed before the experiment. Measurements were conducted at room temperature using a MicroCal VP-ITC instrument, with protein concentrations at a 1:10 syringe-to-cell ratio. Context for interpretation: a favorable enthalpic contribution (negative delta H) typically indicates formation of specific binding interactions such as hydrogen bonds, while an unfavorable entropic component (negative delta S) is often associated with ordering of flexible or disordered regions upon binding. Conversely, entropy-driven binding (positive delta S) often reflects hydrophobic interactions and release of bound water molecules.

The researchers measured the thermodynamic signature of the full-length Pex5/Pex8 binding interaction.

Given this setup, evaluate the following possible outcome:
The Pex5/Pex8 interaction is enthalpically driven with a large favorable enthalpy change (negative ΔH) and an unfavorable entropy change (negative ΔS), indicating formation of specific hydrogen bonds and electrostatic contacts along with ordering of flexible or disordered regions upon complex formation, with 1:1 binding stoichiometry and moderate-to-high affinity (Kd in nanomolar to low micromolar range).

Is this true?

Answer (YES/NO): YES